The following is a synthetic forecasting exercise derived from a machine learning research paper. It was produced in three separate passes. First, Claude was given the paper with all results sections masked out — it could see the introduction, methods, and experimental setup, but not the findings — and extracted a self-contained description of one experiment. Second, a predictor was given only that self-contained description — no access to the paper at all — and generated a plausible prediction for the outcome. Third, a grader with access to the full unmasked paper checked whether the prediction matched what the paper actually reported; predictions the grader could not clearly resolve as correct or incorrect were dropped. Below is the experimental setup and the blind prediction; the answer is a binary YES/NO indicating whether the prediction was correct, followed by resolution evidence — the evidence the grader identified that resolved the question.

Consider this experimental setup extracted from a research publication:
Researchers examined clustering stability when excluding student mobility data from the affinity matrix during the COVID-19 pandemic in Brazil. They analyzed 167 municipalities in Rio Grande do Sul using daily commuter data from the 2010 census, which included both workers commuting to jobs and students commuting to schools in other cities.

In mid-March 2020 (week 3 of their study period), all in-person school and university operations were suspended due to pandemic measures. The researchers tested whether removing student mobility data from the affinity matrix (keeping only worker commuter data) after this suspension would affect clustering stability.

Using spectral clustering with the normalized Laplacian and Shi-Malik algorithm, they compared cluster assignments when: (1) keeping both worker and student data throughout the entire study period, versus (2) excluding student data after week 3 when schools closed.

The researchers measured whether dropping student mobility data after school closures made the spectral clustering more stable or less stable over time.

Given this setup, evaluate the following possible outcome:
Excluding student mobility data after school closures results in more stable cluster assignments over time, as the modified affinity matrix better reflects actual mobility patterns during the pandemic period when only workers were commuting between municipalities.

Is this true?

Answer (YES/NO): NO